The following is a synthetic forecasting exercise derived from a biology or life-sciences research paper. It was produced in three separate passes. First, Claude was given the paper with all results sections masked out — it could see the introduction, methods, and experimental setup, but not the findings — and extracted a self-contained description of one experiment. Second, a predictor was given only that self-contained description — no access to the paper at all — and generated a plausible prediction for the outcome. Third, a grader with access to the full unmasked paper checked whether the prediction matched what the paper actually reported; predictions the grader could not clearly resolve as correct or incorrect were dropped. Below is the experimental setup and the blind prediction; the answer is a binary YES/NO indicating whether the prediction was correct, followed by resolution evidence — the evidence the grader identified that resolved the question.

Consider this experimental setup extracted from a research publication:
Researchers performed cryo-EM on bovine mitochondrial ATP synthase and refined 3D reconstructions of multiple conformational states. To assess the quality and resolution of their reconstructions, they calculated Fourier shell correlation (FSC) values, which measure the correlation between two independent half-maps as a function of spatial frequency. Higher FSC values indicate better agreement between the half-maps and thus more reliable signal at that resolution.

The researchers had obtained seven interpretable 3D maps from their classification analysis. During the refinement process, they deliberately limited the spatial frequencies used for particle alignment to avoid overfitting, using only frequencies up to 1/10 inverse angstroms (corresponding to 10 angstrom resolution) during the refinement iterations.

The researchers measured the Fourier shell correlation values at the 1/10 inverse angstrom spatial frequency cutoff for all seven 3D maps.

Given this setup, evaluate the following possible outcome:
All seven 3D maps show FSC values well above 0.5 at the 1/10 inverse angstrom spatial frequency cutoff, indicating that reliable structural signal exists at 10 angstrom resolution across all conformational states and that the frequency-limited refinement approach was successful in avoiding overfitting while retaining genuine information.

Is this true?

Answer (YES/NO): YES